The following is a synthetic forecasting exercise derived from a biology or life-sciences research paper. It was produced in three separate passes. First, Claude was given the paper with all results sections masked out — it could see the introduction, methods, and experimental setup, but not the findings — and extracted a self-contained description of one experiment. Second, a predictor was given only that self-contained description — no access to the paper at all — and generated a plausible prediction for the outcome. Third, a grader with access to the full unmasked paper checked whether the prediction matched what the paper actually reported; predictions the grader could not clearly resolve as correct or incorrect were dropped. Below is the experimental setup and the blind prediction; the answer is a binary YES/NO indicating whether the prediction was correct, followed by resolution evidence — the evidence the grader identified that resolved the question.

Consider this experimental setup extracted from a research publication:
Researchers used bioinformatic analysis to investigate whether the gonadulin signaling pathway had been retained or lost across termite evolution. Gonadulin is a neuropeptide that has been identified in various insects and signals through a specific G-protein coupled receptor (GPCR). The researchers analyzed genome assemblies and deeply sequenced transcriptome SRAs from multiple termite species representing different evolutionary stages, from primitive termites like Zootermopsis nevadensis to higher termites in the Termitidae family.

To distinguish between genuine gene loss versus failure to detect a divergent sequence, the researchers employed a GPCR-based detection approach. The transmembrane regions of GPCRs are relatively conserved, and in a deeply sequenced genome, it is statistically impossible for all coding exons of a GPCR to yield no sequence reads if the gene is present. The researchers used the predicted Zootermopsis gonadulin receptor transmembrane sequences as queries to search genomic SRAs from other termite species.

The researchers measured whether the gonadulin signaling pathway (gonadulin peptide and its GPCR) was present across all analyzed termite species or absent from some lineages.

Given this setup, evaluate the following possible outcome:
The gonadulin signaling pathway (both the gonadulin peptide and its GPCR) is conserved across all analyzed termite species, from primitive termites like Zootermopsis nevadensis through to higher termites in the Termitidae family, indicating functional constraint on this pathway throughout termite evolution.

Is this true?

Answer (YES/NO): NO